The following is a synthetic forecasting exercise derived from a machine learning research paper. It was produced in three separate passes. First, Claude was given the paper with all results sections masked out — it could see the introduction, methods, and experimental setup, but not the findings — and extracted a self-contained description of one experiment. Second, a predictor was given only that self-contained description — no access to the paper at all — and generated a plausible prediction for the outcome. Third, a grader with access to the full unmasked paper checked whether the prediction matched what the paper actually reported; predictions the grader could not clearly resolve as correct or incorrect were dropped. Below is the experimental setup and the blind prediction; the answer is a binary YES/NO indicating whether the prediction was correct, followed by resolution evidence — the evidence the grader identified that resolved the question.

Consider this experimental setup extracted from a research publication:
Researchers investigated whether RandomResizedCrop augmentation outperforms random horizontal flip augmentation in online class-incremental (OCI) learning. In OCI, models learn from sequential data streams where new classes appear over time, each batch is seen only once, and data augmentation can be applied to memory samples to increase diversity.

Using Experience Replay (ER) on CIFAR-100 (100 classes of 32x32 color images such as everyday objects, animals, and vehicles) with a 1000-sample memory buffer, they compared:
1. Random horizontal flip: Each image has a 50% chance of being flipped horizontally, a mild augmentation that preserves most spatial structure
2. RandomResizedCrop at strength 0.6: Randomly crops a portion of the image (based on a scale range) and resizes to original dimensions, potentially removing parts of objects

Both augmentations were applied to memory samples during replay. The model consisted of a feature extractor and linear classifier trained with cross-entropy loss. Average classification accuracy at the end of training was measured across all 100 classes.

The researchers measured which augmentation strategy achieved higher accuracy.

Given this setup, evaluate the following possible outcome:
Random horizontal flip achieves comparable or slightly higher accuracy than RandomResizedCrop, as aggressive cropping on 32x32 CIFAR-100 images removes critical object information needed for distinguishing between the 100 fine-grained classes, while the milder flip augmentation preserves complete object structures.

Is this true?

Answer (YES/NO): NO